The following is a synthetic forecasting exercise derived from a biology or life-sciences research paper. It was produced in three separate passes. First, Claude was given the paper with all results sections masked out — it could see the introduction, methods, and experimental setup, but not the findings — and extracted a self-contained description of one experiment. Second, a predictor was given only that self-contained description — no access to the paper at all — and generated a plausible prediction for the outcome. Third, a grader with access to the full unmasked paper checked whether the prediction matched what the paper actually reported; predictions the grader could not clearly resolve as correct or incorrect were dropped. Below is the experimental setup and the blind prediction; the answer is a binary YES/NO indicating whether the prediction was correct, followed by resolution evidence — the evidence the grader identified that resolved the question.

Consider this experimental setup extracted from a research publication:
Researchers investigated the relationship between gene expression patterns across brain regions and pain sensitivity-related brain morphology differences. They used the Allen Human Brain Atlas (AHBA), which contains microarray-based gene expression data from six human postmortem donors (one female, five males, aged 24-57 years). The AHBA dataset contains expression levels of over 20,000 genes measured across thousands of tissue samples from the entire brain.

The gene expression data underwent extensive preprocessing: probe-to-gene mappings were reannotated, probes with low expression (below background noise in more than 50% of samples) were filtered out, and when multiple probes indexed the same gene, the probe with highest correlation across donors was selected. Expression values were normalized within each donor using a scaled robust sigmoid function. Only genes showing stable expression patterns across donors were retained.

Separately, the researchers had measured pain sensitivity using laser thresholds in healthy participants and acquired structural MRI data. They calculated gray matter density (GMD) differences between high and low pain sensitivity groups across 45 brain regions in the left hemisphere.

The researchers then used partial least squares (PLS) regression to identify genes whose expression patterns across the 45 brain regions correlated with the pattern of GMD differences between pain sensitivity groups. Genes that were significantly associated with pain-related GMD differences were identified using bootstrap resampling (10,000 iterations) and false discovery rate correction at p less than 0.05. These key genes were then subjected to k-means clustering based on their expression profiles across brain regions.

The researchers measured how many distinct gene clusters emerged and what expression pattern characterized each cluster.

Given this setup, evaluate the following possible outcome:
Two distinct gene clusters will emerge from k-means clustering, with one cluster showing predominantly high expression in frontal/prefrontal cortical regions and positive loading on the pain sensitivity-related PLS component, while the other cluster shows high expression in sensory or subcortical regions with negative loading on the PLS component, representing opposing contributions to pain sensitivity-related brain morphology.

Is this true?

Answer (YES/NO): NO